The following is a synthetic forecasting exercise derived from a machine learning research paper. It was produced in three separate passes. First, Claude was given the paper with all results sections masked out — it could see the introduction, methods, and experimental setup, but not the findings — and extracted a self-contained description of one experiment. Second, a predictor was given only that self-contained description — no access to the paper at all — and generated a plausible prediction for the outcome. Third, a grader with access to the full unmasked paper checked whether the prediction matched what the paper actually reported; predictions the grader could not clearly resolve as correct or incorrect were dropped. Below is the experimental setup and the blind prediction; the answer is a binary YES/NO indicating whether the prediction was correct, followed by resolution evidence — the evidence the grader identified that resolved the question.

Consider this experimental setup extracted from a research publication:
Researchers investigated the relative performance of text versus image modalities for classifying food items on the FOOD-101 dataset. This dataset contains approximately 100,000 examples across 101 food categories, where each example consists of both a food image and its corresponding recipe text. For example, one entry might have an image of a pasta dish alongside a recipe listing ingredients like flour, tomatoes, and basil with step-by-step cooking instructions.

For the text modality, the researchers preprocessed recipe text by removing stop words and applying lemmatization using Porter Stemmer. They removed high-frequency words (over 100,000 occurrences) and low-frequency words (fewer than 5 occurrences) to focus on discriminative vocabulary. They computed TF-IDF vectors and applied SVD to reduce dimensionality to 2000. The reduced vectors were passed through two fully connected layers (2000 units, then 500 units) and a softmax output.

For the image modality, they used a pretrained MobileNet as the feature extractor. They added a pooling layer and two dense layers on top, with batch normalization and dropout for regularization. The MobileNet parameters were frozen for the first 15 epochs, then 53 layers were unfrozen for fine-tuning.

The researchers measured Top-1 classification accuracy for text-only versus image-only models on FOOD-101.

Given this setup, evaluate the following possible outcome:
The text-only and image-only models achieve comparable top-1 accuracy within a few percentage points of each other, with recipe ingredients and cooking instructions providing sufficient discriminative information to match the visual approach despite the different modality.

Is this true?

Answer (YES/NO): NO